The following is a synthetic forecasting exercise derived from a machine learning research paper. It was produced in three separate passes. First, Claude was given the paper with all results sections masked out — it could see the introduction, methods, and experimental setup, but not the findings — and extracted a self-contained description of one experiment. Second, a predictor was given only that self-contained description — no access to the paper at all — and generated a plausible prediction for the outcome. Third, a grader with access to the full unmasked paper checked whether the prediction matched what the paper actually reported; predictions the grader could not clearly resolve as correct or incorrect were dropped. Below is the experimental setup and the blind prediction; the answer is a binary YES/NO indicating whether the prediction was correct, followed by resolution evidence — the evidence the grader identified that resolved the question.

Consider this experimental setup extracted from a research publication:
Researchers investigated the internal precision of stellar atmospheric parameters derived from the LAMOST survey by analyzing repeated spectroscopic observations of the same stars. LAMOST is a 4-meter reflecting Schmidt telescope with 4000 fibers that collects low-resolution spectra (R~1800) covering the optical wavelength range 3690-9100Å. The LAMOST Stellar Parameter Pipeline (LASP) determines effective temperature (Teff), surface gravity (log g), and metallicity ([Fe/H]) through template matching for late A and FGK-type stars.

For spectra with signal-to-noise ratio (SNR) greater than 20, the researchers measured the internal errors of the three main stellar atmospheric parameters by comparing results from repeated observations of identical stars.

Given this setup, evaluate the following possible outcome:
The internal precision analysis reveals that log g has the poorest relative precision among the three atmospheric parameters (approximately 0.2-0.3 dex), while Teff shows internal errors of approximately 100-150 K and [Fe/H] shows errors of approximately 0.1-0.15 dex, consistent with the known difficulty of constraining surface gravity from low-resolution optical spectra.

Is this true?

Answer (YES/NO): NO